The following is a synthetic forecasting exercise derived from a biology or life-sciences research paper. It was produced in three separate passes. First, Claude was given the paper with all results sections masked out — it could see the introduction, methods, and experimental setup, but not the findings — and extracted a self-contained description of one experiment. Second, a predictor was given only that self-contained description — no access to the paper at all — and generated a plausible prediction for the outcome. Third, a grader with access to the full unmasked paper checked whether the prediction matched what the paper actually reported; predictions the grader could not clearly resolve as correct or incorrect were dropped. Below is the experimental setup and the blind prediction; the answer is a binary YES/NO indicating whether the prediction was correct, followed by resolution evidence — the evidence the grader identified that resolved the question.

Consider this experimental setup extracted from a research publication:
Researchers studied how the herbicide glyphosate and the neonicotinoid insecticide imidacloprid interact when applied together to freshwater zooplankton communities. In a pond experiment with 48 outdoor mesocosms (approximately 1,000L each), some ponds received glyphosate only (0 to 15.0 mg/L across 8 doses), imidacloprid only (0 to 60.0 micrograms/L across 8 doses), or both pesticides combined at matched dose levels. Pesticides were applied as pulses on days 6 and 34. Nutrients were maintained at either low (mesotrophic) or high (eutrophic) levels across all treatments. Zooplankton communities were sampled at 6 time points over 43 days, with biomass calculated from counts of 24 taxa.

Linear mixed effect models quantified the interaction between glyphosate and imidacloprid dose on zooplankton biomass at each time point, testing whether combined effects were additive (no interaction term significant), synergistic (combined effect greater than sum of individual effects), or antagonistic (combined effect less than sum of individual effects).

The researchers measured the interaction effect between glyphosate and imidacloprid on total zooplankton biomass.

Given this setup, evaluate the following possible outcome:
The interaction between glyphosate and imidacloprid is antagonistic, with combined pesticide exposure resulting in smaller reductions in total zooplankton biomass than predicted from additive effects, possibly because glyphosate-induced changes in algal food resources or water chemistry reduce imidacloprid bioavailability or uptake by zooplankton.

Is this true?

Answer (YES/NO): NO